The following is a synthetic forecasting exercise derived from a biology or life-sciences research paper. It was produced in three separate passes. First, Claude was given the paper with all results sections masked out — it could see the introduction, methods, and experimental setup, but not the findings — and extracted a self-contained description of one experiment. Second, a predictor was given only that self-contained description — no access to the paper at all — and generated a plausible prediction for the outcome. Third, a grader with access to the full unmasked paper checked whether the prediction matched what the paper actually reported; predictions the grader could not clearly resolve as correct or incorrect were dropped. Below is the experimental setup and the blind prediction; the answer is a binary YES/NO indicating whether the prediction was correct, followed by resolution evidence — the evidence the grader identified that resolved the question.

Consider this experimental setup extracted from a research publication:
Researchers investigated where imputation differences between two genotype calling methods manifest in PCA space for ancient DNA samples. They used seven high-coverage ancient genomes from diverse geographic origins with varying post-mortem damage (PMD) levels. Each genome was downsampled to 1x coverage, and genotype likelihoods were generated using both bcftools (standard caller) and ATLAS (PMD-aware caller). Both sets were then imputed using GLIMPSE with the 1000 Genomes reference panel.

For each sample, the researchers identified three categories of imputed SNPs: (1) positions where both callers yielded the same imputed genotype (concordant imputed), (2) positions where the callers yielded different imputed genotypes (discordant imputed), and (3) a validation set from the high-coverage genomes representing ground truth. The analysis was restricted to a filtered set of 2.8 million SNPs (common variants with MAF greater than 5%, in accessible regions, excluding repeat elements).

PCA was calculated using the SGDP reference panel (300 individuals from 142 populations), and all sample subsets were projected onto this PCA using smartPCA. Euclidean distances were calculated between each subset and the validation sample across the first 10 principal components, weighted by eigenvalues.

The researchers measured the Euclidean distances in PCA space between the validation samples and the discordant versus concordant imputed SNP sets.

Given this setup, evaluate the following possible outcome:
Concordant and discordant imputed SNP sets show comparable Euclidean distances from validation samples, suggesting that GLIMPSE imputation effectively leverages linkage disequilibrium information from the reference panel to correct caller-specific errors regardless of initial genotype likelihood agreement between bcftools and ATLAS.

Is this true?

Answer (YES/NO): NO